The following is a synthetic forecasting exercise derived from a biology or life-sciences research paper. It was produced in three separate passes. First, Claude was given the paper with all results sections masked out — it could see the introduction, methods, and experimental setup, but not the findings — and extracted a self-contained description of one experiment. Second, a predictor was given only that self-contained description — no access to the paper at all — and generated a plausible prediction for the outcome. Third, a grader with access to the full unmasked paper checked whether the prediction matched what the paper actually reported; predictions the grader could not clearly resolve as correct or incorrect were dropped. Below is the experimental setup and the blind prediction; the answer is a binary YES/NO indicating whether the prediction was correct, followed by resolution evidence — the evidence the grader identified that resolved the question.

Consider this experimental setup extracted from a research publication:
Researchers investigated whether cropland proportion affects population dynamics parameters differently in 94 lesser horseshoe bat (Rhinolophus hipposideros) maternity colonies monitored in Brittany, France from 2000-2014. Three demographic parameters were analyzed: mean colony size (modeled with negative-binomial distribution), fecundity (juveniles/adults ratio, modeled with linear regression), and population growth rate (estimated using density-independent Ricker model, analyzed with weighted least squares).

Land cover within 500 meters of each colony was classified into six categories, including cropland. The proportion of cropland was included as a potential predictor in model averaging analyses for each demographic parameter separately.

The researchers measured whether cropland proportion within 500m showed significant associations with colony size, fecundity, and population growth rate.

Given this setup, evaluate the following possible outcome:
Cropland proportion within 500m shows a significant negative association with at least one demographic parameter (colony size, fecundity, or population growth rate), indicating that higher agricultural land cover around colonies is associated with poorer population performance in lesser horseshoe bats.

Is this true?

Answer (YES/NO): YES